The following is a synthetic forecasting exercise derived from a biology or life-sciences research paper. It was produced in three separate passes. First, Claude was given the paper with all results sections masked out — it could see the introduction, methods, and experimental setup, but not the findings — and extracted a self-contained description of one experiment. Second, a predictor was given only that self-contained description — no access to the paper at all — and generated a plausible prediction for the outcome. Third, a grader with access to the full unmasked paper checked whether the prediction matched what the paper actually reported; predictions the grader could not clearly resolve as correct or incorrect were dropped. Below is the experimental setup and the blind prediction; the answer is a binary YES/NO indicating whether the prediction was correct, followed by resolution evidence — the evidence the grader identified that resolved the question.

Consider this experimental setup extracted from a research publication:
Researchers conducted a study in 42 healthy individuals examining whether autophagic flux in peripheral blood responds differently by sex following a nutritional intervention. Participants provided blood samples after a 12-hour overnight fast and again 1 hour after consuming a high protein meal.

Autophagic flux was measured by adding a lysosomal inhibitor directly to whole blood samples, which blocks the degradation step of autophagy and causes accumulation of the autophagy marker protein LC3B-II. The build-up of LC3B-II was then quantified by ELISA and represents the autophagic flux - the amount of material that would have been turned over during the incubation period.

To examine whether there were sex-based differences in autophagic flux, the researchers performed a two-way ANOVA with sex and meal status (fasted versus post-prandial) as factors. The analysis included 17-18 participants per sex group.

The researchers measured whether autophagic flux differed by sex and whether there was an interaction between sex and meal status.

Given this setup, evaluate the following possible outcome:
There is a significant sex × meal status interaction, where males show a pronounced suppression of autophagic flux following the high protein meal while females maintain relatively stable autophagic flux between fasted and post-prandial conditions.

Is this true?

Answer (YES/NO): NO